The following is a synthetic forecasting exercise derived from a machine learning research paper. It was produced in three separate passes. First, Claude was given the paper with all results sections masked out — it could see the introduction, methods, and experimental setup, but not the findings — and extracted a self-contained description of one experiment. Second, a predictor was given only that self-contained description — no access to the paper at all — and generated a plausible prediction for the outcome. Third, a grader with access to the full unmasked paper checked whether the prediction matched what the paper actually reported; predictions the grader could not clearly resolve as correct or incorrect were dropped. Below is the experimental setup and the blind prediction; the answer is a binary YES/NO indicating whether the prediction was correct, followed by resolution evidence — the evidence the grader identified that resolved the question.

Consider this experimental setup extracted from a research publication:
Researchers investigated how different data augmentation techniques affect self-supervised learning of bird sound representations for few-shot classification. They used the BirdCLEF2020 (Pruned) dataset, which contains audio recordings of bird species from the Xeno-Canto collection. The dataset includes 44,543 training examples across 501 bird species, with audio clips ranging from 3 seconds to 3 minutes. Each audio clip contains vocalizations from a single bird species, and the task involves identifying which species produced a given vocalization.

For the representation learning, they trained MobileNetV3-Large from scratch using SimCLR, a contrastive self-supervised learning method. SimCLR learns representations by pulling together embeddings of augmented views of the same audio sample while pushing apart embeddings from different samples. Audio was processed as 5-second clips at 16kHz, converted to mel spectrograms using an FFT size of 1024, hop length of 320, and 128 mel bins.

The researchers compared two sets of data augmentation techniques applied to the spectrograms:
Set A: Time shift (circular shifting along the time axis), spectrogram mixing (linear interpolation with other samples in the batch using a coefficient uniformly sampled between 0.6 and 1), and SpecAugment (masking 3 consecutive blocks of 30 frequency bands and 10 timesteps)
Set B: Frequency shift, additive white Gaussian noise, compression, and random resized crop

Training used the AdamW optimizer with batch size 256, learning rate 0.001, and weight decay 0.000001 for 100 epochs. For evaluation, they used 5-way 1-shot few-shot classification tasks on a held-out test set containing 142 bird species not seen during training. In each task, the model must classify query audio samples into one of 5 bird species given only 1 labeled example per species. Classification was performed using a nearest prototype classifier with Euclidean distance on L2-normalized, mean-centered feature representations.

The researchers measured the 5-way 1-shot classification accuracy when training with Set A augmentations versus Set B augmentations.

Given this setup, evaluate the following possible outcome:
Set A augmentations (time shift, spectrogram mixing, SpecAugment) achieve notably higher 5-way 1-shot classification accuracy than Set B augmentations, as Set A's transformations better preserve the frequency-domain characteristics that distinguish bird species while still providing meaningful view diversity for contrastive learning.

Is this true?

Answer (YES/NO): YES